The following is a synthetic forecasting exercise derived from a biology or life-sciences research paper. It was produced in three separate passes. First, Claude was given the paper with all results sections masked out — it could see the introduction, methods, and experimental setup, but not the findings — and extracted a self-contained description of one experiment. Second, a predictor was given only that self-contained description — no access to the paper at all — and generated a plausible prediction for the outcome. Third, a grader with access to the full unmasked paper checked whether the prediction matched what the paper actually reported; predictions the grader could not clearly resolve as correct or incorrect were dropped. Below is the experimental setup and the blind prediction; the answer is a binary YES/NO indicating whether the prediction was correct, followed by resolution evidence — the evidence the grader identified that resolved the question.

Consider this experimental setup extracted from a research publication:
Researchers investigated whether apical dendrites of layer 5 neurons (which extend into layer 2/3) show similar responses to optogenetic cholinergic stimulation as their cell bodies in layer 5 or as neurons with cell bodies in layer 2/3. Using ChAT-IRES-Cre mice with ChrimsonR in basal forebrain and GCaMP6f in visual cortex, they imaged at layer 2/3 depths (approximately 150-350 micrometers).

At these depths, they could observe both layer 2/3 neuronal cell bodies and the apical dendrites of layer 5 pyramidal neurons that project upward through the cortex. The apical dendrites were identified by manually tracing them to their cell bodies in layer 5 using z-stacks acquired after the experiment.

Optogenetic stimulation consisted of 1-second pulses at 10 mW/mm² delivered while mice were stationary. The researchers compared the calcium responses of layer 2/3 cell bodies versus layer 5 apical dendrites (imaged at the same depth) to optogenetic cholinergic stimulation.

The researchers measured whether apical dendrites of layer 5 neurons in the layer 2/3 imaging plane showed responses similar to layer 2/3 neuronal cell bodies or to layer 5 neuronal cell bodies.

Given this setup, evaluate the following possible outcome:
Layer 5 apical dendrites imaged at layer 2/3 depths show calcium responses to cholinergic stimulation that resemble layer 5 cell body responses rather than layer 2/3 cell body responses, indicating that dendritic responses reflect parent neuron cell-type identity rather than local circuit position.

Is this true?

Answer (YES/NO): YES